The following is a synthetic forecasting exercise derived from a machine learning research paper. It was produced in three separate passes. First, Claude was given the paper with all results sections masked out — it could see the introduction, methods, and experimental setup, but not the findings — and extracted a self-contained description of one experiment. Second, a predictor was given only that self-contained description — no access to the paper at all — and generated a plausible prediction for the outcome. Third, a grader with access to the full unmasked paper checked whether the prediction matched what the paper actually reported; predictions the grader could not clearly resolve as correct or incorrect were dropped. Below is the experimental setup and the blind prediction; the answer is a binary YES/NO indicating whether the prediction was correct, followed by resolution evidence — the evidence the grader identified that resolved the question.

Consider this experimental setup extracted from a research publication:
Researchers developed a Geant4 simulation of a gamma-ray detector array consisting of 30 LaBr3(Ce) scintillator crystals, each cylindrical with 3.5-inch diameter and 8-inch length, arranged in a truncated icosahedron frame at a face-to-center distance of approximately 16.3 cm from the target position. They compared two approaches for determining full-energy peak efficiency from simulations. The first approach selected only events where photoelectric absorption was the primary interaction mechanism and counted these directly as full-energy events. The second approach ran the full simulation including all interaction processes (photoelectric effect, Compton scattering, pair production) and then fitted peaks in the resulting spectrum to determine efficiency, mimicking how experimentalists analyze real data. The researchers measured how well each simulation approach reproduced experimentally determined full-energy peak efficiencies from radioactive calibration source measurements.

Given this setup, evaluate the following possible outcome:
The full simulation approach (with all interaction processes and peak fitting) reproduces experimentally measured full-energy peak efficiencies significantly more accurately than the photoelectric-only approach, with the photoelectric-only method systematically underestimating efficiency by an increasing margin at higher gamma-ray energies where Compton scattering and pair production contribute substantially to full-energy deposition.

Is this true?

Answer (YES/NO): NO